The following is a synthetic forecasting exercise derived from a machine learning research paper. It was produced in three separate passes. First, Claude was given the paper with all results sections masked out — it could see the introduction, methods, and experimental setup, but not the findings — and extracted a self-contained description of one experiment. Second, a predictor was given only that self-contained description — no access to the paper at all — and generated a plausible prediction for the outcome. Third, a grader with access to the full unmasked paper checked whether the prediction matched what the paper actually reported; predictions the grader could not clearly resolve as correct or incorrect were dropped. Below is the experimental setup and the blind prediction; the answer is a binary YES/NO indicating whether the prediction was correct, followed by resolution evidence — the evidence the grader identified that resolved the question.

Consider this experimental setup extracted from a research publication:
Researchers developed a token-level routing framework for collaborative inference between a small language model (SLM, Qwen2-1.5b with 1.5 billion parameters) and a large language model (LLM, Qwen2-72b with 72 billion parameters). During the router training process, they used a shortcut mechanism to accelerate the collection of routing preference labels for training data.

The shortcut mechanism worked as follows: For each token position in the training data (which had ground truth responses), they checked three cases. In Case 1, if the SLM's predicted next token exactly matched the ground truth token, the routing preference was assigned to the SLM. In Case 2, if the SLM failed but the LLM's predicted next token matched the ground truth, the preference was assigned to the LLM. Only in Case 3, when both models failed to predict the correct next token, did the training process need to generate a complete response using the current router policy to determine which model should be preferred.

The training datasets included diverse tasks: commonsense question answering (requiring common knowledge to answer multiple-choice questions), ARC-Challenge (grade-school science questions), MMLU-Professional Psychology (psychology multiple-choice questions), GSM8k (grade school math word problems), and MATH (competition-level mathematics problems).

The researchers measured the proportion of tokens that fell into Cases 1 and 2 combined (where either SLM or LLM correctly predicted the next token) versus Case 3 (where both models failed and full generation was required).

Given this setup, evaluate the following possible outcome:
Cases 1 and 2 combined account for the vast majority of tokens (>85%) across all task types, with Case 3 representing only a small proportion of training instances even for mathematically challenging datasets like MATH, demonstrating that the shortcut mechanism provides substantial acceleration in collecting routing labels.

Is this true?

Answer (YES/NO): NO